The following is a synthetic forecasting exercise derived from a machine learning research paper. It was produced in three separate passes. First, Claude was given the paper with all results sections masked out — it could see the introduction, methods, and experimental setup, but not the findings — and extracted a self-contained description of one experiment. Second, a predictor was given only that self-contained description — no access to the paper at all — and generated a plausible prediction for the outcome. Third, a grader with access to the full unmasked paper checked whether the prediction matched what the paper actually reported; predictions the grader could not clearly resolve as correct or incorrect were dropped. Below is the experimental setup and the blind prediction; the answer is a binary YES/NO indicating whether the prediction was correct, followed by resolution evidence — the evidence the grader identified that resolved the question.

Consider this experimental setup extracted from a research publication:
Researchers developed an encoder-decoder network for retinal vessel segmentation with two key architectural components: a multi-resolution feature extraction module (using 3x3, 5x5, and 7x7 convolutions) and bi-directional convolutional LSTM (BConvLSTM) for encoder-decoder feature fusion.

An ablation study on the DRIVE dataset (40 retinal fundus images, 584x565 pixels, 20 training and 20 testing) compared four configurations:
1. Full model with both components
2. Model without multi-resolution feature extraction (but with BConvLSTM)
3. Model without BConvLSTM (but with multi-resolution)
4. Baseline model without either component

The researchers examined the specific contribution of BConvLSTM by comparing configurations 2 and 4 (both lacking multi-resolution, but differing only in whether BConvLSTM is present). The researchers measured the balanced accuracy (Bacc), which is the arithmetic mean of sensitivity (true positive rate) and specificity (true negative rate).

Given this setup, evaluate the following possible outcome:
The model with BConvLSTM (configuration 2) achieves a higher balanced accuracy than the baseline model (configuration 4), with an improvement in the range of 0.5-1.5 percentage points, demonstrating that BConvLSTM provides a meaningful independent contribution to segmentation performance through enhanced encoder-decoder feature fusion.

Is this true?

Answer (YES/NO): YES